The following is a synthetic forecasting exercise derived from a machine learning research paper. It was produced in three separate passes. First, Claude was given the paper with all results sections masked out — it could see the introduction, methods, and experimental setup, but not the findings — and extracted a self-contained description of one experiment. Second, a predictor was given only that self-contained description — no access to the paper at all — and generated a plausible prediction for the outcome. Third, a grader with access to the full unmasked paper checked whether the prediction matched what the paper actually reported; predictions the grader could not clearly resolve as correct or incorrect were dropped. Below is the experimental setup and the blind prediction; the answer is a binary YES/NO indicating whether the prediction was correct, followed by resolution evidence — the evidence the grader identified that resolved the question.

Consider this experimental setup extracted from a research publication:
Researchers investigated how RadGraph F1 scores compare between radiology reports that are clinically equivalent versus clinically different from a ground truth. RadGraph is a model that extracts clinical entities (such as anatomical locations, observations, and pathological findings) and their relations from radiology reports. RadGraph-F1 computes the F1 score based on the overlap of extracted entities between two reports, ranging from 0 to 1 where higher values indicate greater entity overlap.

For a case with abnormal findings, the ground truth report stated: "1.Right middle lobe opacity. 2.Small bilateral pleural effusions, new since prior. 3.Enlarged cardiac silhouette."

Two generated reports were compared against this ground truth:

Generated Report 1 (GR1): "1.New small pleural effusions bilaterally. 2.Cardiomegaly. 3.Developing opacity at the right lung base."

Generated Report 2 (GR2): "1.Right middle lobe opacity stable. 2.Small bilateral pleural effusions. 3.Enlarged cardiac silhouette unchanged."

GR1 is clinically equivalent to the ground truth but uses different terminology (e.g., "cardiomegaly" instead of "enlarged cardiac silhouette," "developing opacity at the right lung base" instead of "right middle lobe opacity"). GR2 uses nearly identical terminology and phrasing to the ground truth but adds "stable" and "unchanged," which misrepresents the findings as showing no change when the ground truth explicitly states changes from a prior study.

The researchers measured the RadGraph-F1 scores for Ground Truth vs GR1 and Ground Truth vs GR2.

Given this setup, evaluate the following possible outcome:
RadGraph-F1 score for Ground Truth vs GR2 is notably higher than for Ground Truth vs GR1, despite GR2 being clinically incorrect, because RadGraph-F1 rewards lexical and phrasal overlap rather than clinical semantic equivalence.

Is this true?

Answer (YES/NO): YES